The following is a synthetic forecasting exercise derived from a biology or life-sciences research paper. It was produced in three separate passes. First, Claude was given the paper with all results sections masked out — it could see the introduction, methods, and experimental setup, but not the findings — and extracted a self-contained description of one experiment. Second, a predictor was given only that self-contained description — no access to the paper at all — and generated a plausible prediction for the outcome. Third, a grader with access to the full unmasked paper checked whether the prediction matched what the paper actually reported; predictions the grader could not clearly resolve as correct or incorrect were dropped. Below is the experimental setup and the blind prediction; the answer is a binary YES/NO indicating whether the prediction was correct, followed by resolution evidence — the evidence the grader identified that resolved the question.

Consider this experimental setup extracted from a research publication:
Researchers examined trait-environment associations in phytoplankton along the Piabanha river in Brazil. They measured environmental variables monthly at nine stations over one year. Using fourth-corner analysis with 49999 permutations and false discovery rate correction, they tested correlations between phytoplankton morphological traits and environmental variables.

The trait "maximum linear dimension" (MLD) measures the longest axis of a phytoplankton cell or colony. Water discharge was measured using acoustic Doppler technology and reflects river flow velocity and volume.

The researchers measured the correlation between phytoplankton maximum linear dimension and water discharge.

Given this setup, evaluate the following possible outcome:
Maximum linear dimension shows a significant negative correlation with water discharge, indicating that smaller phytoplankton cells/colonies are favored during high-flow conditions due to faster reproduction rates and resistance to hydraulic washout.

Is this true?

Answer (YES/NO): YES